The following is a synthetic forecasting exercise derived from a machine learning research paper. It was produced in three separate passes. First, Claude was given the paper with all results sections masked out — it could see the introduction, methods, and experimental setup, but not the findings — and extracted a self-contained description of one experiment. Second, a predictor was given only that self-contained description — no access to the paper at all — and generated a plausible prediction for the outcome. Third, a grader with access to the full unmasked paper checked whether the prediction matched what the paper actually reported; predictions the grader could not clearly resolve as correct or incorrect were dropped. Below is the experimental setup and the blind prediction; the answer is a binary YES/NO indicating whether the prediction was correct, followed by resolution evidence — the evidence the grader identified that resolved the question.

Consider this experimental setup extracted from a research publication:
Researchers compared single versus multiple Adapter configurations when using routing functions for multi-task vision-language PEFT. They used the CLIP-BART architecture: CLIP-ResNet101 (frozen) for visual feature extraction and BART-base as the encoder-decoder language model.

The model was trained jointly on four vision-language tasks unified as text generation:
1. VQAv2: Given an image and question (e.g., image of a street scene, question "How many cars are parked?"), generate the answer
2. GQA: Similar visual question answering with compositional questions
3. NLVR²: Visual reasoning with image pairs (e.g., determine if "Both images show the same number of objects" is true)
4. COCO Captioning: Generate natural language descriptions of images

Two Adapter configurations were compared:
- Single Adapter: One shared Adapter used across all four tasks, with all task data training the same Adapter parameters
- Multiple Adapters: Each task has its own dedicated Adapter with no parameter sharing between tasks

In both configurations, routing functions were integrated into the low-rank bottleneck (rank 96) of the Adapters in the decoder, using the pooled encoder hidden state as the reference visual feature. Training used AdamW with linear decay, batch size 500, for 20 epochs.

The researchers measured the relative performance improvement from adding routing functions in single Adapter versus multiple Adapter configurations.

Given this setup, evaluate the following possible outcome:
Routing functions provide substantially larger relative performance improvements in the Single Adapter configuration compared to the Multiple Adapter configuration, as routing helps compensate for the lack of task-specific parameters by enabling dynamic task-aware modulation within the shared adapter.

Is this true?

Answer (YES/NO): YES